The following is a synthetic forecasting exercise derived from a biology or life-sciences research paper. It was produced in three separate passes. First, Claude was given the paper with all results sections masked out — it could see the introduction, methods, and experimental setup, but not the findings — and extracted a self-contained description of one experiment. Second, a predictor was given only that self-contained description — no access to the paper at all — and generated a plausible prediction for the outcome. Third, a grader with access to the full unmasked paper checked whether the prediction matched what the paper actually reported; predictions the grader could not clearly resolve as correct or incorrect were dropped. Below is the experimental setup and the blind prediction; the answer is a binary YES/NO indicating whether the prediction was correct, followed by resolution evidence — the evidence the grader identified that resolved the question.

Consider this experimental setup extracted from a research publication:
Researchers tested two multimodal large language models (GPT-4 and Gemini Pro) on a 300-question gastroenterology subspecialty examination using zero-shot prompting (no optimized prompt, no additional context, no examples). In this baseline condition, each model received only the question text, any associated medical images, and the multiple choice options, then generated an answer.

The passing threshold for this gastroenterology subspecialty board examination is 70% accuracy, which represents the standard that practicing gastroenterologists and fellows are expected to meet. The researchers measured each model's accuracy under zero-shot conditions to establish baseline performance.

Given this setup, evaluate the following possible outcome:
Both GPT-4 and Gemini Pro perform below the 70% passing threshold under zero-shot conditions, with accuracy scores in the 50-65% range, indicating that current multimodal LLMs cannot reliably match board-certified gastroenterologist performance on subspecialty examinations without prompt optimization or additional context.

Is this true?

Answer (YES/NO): NO